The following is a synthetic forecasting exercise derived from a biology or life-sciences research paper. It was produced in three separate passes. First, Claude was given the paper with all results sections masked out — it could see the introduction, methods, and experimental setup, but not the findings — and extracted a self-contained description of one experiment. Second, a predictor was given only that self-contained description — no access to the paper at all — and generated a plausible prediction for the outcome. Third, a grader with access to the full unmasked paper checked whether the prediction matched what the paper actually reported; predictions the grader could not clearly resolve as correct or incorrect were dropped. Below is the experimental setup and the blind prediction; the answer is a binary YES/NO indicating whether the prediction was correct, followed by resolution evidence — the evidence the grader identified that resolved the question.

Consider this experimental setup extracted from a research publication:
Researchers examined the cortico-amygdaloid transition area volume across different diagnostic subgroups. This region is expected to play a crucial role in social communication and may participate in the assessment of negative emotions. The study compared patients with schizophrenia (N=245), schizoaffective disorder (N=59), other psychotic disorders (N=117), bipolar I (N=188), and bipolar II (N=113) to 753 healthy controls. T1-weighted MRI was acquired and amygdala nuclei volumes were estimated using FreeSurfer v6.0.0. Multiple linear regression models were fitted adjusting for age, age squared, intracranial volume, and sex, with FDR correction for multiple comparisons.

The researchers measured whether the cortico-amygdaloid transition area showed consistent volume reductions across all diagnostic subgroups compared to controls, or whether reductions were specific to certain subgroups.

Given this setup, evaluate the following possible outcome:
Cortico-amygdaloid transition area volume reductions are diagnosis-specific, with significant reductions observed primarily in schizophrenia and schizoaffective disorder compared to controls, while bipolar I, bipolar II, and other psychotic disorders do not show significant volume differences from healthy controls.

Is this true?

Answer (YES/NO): NO